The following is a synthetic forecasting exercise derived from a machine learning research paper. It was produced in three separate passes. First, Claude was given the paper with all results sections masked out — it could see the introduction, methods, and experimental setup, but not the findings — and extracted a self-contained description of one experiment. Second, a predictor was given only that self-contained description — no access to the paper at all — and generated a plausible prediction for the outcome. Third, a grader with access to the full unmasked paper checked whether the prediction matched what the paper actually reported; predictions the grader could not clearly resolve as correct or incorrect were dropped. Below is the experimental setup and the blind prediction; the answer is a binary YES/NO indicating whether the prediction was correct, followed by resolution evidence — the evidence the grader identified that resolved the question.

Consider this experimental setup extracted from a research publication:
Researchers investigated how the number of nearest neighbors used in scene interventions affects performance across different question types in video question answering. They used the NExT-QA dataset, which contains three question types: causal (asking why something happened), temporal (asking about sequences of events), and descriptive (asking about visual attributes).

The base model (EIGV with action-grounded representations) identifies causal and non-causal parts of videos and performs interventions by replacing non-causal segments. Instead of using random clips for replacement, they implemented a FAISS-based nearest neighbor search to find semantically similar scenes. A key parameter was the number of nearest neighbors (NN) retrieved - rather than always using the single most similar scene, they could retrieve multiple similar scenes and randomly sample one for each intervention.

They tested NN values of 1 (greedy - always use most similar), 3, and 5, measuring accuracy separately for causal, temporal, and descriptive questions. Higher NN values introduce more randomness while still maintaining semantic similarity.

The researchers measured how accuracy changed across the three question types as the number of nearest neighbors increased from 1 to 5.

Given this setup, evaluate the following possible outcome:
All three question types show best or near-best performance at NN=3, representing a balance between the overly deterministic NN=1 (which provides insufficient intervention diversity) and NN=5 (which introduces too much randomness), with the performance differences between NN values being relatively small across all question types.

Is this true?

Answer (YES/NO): NO